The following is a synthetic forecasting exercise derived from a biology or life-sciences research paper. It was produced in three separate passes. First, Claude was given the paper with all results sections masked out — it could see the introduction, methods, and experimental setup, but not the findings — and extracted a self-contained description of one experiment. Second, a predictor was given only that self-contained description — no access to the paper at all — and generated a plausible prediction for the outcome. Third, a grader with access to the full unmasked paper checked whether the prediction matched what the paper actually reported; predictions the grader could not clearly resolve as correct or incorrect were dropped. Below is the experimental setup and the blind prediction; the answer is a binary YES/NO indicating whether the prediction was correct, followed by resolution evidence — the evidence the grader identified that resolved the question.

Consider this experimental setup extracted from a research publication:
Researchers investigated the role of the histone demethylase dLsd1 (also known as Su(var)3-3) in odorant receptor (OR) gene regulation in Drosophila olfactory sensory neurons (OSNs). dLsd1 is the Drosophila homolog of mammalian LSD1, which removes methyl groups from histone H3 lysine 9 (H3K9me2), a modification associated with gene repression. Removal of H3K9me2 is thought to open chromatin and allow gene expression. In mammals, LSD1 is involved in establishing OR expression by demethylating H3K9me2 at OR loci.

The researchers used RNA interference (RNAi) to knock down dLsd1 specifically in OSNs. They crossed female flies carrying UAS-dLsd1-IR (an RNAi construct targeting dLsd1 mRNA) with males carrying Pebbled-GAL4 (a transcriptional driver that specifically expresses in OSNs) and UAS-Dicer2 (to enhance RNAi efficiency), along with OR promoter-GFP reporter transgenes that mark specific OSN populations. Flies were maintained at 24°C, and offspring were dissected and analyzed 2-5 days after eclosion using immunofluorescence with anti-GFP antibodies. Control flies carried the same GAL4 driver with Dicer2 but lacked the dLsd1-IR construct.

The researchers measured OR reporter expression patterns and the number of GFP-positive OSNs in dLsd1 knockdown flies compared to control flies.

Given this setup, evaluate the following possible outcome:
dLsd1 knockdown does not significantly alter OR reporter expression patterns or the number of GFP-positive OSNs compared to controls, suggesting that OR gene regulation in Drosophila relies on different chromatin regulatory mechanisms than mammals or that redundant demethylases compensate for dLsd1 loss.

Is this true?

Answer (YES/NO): NO